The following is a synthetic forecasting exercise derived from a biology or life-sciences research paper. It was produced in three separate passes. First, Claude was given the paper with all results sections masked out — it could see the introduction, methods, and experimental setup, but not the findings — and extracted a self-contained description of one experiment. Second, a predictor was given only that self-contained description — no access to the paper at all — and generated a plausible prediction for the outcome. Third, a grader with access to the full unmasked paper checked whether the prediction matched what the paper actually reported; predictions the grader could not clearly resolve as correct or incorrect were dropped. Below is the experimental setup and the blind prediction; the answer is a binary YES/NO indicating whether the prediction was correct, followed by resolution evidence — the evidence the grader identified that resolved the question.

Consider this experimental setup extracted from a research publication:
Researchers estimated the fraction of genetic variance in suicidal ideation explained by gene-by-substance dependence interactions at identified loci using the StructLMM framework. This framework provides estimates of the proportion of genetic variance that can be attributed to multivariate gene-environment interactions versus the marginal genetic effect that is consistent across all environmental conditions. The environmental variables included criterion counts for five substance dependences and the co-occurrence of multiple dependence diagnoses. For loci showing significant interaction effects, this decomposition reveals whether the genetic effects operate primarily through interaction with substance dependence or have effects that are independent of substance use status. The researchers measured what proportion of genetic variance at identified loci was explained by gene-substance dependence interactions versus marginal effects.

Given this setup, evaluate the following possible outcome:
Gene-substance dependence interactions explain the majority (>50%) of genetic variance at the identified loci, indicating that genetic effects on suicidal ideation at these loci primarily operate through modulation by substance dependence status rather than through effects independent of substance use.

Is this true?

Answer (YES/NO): YES